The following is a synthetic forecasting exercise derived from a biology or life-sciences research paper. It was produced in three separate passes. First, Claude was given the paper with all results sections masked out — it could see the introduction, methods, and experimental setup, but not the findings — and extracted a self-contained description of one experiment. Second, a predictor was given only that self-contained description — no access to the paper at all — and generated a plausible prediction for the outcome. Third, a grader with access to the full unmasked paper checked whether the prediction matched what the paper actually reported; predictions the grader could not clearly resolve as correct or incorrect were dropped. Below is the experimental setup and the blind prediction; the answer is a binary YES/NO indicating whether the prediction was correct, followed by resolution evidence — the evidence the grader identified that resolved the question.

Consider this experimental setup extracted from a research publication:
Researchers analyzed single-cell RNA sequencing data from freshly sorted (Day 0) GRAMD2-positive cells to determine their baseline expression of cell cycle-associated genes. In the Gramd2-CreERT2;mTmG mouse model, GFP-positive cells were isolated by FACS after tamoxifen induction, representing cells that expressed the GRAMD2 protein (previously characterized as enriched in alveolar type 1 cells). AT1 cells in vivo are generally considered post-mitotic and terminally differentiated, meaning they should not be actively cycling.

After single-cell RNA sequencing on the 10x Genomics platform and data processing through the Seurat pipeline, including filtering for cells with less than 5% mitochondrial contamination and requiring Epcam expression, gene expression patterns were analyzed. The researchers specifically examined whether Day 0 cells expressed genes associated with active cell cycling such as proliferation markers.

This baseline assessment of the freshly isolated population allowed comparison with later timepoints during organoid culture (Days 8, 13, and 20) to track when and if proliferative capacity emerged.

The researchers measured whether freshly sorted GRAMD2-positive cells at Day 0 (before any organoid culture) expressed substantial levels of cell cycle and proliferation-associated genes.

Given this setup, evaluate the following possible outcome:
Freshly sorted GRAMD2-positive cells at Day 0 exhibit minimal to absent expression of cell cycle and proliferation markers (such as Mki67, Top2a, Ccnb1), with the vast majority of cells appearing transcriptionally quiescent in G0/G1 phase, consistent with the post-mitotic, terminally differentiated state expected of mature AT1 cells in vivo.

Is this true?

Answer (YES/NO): YES